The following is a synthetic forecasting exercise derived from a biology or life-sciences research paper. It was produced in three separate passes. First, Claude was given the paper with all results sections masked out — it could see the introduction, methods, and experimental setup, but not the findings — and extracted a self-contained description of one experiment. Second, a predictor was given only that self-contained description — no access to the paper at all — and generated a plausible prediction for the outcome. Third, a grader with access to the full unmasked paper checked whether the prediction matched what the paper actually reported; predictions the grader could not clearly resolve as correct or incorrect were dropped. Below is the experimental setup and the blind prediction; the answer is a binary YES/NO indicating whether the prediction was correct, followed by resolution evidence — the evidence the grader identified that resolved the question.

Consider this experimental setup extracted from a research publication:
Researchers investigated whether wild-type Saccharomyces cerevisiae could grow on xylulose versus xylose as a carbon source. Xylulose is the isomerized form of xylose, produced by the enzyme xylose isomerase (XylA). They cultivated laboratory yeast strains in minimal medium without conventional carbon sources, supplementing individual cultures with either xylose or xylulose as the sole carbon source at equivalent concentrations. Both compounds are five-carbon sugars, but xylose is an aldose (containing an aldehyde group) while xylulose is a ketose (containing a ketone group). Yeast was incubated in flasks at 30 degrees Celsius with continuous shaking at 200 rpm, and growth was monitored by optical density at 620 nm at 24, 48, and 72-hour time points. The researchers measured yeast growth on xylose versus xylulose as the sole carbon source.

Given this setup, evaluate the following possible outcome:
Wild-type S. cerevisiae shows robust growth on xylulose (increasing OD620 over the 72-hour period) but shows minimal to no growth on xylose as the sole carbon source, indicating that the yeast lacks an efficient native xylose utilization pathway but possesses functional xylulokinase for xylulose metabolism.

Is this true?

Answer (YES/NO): YES